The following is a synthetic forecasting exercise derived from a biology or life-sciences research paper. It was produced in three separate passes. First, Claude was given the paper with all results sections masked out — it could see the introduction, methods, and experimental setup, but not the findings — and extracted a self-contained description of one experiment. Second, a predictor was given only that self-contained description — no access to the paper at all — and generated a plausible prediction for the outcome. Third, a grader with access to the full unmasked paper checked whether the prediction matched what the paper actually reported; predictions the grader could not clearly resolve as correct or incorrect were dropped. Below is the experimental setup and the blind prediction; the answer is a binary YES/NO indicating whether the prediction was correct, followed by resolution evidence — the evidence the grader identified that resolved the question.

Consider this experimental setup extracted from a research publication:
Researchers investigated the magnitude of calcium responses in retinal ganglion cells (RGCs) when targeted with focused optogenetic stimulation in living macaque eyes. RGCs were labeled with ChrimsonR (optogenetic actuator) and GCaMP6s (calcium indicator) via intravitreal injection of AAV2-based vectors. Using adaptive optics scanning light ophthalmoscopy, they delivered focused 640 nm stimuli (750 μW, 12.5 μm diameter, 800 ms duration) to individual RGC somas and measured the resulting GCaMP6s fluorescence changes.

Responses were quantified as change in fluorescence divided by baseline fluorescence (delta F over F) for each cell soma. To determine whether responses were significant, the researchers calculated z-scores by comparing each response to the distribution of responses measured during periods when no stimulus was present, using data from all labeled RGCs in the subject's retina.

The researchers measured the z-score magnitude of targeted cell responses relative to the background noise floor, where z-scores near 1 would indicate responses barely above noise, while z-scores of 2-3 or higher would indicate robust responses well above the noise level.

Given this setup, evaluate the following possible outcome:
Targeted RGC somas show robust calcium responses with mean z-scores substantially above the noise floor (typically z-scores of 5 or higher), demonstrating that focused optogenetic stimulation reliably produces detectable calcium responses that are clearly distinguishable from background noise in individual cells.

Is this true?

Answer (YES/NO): NO